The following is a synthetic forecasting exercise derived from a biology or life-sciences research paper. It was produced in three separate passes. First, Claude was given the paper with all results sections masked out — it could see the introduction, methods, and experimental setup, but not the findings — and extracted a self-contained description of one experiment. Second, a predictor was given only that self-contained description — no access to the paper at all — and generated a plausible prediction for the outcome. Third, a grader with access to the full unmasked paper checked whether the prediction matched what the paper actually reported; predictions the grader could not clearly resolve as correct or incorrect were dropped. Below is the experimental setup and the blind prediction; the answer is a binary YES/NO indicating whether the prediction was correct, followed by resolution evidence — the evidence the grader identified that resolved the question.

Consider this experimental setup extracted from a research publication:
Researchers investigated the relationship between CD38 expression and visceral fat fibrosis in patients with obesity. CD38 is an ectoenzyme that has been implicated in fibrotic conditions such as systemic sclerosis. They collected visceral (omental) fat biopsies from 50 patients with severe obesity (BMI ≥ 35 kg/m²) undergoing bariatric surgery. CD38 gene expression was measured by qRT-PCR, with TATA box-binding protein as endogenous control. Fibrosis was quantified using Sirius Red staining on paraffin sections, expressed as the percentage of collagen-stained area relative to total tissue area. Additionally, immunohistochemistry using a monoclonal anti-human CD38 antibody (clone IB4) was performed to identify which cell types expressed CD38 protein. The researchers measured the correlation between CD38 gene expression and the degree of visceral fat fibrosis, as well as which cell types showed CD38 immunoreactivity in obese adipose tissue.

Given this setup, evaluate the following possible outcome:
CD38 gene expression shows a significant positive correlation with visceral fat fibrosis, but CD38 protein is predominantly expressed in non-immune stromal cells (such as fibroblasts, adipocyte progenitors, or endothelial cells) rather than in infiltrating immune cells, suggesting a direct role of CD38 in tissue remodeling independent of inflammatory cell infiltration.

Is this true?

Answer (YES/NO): NO